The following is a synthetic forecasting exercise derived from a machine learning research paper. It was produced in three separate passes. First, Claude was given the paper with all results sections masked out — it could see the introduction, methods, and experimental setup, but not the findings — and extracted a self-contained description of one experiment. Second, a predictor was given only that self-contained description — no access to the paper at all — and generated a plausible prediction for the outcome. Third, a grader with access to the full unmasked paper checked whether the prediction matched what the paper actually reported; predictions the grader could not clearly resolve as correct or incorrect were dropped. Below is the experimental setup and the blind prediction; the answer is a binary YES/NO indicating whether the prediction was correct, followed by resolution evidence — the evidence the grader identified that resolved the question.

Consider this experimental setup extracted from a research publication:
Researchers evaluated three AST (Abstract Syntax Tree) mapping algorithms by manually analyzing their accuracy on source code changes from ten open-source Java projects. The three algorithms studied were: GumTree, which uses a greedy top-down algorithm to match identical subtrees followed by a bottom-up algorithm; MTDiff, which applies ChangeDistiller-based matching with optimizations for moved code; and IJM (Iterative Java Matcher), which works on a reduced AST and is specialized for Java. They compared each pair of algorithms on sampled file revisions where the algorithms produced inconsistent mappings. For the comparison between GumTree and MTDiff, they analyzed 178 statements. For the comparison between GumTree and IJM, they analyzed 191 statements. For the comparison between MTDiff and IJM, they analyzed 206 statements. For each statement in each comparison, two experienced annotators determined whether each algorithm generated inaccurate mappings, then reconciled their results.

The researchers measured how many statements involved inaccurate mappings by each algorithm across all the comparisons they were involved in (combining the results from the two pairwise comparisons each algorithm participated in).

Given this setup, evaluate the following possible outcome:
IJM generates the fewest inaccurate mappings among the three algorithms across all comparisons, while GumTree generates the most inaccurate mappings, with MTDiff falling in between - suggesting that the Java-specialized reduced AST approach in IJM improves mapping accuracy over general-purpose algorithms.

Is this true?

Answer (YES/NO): NO